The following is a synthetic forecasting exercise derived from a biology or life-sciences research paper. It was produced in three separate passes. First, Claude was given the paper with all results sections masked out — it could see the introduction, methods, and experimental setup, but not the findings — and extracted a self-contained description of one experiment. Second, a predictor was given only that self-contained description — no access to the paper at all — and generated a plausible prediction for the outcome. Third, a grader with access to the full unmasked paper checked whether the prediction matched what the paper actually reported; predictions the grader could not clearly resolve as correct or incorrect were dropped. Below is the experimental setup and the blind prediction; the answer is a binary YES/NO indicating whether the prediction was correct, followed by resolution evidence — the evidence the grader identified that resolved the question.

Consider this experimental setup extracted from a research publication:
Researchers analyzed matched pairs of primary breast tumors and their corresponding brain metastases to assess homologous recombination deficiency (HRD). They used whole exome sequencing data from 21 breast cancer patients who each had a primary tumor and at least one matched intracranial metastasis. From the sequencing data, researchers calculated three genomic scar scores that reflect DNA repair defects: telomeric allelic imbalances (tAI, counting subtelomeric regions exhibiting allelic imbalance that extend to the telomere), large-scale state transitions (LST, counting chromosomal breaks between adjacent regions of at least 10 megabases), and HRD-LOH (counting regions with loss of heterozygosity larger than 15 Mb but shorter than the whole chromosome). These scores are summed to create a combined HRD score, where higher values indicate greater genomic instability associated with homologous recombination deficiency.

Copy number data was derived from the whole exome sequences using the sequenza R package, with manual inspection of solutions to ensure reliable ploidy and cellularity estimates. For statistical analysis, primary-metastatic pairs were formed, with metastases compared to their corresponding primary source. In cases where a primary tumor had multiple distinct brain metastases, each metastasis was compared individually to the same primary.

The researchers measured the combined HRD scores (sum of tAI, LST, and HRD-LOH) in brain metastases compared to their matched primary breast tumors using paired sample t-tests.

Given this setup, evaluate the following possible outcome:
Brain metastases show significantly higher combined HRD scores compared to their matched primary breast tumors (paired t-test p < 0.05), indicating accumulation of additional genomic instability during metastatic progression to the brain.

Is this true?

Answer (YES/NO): YES